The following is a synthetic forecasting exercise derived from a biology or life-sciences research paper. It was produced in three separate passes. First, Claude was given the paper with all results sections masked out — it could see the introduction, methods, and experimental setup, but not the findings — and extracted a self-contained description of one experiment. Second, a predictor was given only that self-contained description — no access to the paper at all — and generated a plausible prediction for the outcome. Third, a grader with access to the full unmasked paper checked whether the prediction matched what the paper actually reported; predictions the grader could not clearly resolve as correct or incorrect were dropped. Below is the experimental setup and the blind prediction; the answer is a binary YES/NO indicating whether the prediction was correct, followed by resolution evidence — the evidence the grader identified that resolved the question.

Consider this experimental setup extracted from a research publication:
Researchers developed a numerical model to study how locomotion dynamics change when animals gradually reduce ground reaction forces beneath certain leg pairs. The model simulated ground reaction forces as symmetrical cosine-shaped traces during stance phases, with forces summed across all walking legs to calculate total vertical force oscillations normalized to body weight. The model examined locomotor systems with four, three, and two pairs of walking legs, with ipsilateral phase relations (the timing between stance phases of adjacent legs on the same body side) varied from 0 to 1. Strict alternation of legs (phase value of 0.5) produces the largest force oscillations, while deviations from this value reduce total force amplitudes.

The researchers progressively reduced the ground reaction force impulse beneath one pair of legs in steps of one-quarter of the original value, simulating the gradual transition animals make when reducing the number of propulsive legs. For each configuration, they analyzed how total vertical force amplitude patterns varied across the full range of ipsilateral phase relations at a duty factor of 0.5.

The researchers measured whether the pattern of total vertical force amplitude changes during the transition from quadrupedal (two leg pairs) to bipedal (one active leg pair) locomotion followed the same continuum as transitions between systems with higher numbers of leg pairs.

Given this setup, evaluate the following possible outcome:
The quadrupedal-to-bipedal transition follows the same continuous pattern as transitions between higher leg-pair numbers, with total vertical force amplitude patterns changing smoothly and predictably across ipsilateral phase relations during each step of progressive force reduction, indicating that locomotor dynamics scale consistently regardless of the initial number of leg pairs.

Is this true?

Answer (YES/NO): NO